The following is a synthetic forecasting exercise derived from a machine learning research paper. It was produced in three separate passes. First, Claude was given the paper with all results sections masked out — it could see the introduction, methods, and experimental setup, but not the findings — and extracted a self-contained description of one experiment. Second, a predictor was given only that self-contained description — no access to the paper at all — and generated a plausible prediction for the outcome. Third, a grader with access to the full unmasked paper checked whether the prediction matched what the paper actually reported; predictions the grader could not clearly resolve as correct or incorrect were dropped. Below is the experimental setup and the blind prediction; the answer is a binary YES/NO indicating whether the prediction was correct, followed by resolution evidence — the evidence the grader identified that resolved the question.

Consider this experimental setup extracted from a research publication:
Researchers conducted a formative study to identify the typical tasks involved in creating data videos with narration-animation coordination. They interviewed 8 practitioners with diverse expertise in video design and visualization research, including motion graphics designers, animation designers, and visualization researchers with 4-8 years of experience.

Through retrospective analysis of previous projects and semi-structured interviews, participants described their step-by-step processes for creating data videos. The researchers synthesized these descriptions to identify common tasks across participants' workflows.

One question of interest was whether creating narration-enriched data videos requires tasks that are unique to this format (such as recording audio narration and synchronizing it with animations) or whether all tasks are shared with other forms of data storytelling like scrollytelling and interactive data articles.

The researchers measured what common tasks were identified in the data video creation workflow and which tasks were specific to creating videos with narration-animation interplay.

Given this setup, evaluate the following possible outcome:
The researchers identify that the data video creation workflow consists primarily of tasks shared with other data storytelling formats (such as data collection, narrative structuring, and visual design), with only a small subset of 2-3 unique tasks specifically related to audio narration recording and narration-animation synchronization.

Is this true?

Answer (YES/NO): YES